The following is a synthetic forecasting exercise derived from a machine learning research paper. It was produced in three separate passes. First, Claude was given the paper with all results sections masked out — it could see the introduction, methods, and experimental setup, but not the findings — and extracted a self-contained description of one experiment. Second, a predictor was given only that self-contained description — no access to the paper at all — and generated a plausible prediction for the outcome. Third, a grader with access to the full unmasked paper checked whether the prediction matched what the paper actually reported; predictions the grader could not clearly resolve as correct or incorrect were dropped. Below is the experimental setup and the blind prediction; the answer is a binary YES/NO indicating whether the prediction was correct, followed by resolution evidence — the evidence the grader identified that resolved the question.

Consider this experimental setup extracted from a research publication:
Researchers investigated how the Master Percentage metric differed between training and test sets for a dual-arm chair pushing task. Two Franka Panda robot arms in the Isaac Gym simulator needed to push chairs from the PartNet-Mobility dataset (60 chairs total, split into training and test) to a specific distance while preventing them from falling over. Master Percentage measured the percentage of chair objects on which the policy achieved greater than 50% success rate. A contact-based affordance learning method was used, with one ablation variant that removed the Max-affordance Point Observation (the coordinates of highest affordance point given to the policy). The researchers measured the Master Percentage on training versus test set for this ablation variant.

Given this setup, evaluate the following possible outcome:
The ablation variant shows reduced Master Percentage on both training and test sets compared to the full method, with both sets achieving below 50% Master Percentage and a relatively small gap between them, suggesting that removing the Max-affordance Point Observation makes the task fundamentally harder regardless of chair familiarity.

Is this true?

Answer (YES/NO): NO